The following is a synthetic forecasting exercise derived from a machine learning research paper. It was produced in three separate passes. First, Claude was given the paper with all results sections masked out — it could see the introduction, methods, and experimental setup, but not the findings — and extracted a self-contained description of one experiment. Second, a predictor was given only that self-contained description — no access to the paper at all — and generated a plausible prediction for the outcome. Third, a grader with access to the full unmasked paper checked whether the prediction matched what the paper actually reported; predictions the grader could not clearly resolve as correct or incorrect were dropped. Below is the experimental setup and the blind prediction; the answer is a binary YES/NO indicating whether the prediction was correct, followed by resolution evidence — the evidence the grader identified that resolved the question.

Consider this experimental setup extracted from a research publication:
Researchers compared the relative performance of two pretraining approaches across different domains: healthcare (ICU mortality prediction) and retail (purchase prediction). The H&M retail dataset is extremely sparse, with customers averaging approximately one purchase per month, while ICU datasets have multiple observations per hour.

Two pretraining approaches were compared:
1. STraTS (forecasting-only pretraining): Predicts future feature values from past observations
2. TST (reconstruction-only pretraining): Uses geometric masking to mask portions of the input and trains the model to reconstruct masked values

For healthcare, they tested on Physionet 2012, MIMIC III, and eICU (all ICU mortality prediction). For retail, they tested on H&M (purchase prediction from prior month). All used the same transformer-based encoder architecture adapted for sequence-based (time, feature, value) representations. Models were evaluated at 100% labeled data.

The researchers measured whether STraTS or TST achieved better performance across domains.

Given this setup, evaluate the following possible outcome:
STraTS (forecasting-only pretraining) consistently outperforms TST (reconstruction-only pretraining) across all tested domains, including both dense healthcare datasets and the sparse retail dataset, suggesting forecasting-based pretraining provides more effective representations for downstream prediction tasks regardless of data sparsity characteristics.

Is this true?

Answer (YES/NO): YES